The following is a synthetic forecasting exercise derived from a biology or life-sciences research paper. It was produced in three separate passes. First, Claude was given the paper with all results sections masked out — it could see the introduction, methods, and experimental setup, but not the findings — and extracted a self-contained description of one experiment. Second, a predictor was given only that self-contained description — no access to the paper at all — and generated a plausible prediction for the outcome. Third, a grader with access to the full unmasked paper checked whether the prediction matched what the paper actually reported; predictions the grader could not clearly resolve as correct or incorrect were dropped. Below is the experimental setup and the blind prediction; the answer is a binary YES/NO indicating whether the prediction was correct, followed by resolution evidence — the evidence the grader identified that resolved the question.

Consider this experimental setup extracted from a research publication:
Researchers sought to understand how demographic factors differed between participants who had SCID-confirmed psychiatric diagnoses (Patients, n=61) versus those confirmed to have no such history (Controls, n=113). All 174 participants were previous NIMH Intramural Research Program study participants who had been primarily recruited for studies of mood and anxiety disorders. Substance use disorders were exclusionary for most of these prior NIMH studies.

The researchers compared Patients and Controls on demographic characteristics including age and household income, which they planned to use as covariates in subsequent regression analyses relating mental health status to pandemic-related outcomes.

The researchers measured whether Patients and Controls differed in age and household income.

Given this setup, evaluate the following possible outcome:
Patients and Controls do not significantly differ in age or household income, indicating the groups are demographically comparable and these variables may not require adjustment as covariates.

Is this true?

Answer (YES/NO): NO